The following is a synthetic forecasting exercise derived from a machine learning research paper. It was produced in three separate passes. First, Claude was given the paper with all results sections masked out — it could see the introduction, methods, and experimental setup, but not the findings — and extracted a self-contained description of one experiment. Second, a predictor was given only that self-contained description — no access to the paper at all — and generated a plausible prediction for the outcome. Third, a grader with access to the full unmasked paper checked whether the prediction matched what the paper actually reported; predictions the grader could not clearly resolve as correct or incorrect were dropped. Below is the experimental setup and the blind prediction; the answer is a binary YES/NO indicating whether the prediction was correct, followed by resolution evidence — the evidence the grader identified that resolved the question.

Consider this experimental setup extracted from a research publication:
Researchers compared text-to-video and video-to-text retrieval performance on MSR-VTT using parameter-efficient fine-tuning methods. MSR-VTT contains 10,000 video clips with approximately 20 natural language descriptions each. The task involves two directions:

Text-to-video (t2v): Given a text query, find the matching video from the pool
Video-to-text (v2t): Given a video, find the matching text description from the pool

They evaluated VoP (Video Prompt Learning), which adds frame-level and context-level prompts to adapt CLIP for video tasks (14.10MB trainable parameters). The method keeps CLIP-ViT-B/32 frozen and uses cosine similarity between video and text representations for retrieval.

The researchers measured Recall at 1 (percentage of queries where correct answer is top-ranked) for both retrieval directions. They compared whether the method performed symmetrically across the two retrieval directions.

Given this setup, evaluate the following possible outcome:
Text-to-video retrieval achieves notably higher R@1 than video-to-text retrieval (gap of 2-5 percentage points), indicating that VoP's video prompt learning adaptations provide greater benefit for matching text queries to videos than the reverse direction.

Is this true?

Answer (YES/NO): NO